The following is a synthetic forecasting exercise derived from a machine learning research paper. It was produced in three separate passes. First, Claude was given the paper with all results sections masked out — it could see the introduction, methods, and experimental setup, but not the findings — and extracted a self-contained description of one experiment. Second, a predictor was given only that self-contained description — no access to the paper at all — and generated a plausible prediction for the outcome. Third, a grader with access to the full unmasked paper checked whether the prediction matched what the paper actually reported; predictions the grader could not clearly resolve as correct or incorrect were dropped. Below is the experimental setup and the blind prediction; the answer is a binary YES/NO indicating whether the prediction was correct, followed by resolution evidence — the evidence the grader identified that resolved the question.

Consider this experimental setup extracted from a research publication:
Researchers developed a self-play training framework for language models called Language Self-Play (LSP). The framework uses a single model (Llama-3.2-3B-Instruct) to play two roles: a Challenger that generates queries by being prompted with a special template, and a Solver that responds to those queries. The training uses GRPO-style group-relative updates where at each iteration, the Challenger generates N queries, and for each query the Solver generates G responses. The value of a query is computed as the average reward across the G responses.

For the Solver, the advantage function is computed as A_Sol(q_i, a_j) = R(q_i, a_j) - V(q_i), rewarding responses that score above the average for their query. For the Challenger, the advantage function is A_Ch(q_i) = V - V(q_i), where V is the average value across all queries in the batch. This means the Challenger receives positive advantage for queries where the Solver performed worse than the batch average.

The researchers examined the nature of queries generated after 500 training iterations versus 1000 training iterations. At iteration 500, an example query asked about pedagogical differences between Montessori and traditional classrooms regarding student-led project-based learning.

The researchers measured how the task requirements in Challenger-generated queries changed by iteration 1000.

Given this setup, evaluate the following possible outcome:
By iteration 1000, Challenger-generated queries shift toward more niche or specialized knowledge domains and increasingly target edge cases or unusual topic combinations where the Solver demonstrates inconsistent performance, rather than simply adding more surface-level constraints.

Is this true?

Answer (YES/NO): NO